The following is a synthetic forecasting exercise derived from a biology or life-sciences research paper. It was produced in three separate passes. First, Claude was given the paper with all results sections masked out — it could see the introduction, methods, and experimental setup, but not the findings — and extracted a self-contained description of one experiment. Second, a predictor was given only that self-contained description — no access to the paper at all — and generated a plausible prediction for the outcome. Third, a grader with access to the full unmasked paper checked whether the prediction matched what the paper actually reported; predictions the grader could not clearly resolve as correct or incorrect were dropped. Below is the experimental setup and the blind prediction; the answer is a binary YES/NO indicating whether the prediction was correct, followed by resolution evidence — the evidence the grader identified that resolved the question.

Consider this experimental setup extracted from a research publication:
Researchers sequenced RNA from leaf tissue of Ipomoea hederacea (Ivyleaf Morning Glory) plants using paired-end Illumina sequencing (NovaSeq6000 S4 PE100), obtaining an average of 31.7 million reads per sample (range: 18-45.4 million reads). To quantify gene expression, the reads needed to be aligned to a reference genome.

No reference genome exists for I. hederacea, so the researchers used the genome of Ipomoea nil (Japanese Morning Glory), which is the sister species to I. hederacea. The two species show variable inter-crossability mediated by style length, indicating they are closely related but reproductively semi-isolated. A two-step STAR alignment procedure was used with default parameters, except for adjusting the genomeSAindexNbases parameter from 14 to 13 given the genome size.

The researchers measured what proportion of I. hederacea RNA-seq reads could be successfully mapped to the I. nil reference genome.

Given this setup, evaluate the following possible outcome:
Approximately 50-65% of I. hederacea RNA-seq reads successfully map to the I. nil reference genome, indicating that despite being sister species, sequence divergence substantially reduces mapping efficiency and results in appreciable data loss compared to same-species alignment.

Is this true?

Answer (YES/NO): NO